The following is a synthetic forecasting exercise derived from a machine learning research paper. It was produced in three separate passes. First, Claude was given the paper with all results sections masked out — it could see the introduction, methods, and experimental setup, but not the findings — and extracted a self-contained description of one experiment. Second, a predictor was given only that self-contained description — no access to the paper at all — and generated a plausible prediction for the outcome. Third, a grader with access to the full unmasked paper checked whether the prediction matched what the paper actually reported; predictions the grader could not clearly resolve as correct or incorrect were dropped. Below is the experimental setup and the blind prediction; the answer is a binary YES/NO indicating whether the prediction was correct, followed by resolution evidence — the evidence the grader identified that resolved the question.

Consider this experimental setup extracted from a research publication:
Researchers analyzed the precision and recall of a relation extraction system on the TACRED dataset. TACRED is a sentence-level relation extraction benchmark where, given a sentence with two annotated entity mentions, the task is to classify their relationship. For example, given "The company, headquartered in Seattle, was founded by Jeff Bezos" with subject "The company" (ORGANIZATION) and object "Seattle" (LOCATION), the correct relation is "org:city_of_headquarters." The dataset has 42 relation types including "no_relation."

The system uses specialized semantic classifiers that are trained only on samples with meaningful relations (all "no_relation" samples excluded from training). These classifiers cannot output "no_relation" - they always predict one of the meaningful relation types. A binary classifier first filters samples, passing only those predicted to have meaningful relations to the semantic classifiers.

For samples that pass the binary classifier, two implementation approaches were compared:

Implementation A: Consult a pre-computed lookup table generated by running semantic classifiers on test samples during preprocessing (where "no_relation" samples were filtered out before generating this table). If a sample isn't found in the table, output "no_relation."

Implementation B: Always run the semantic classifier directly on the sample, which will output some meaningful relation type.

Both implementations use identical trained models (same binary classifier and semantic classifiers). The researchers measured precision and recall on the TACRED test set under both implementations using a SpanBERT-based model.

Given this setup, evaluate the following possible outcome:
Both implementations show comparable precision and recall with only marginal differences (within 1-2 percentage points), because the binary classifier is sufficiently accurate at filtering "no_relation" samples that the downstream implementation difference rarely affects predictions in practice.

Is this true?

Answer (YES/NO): NO